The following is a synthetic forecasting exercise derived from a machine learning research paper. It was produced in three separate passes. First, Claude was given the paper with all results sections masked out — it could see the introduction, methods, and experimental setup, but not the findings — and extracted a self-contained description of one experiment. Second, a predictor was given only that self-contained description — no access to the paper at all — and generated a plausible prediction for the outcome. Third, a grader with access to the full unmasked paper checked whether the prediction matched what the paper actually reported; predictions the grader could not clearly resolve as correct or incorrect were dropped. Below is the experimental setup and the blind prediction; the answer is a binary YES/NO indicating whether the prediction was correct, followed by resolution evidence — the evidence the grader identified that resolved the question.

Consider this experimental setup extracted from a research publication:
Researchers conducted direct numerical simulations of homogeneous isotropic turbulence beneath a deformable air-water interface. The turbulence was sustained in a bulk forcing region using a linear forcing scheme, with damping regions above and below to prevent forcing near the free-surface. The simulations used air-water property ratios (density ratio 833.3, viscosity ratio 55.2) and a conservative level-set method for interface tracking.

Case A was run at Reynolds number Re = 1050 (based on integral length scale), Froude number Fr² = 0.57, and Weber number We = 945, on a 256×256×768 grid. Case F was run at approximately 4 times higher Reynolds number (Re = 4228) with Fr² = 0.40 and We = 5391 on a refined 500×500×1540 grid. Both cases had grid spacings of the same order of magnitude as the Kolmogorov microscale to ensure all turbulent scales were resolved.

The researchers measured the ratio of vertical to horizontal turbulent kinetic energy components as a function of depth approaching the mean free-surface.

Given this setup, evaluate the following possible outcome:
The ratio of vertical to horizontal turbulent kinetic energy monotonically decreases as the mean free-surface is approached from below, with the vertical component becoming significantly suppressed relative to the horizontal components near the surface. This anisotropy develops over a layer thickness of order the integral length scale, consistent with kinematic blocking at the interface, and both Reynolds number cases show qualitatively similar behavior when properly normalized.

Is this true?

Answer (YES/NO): NO